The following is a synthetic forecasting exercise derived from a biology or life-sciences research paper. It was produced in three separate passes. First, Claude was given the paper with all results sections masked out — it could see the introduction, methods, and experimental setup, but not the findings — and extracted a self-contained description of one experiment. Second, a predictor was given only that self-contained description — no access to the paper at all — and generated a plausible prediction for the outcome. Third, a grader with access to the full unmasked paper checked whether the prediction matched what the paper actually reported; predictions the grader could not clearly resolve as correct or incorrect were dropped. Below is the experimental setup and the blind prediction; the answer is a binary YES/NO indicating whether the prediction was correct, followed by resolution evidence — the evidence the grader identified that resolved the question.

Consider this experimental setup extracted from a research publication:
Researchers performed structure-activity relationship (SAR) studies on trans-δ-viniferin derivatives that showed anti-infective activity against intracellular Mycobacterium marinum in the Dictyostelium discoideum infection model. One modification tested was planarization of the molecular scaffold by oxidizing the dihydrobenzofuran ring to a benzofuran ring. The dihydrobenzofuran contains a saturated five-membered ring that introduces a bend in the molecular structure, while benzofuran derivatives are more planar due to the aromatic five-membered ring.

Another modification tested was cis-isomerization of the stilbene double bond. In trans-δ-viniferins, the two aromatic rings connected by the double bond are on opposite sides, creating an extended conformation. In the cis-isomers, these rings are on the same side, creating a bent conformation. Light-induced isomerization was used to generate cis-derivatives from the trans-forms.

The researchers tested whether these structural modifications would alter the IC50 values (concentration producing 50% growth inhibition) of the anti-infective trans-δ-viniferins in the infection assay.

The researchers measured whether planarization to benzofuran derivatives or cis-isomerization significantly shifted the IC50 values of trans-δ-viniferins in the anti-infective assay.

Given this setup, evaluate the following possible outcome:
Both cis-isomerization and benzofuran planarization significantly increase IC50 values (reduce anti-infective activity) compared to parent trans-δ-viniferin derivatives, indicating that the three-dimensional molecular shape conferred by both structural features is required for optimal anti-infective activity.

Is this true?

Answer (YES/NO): NO